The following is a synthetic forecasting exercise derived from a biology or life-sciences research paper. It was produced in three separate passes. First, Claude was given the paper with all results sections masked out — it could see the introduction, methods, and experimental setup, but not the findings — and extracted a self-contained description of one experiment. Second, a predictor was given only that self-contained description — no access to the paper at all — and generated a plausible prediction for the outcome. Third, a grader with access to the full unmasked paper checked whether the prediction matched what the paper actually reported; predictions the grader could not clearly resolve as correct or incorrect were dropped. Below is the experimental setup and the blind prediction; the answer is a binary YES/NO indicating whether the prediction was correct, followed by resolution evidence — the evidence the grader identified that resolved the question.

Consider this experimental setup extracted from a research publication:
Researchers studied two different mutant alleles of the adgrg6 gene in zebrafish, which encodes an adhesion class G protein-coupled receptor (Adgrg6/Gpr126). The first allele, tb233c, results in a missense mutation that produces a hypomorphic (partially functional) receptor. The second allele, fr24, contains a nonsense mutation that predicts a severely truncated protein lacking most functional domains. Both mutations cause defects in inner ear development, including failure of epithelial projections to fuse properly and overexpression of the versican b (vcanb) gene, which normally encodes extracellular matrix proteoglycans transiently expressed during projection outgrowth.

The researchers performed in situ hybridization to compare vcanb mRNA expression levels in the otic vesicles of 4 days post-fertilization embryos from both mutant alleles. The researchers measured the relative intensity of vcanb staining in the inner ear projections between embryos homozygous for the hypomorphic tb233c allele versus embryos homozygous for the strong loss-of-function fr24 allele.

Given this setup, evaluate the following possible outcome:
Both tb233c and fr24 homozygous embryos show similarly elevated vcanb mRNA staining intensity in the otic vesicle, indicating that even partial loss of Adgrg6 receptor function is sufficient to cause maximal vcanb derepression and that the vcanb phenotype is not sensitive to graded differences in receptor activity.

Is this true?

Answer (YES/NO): NO